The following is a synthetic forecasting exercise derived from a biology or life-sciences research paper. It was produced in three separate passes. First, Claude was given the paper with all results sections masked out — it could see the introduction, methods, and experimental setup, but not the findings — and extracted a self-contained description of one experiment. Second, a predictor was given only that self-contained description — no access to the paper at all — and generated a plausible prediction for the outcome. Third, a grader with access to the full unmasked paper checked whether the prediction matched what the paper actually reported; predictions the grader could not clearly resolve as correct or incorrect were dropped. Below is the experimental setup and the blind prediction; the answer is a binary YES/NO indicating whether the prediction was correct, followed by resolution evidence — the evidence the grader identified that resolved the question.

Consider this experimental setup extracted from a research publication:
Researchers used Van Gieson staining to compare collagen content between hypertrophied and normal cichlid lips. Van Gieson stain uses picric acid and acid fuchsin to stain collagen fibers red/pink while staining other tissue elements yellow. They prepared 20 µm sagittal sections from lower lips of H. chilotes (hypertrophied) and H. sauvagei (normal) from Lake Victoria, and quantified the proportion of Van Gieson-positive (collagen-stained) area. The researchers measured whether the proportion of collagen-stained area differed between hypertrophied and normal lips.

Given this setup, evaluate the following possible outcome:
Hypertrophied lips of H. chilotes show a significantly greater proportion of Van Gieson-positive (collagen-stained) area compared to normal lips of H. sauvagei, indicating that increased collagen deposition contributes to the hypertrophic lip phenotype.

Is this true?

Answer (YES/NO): NO